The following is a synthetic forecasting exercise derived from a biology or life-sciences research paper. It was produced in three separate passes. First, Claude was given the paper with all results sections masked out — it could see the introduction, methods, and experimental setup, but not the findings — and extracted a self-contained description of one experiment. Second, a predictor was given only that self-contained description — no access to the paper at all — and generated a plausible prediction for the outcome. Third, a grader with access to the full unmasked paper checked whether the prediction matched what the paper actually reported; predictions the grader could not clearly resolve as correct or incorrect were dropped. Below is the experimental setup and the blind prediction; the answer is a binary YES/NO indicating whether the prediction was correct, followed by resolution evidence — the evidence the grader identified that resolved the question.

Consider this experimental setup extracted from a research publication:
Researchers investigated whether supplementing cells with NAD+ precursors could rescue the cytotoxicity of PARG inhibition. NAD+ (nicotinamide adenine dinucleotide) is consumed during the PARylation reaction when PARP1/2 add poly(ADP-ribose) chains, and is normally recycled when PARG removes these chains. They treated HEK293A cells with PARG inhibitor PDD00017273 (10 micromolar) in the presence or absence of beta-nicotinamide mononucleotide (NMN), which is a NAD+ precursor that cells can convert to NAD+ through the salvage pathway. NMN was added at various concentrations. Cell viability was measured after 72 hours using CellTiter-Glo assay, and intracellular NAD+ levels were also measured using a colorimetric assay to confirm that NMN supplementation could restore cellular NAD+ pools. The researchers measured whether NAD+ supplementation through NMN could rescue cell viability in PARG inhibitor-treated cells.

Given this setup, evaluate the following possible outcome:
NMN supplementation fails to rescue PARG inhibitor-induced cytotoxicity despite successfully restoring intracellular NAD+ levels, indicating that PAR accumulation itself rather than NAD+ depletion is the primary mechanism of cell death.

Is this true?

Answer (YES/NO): NO